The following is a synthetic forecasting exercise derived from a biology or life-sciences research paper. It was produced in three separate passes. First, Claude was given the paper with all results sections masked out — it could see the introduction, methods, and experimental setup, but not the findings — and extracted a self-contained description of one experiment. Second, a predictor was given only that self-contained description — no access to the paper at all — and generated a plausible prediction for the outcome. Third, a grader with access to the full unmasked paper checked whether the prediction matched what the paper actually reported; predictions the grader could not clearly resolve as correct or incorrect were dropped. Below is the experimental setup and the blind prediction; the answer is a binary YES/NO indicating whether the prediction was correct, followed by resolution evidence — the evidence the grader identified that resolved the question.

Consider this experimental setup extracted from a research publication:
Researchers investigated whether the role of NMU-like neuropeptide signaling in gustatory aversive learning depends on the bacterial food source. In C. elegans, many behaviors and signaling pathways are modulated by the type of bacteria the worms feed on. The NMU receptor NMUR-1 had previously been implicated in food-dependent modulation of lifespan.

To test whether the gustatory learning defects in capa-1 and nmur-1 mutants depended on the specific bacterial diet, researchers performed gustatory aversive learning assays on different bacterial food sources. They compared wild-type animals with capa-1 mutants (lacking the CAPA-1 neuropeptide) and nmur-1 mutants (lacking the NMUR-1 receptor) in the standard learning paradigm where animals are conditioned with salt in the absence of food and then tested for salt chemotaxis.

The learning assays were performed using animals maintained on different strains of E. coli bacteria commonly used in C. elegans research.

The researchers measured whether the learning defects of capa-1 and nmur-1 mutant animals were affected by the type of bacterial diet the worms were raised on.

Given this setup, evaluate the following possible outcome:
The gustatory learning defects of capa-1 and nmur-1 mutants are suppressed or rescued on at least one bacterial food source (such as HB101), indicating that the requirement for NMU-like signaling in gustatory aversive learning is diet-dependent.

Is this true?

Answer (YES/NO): NO